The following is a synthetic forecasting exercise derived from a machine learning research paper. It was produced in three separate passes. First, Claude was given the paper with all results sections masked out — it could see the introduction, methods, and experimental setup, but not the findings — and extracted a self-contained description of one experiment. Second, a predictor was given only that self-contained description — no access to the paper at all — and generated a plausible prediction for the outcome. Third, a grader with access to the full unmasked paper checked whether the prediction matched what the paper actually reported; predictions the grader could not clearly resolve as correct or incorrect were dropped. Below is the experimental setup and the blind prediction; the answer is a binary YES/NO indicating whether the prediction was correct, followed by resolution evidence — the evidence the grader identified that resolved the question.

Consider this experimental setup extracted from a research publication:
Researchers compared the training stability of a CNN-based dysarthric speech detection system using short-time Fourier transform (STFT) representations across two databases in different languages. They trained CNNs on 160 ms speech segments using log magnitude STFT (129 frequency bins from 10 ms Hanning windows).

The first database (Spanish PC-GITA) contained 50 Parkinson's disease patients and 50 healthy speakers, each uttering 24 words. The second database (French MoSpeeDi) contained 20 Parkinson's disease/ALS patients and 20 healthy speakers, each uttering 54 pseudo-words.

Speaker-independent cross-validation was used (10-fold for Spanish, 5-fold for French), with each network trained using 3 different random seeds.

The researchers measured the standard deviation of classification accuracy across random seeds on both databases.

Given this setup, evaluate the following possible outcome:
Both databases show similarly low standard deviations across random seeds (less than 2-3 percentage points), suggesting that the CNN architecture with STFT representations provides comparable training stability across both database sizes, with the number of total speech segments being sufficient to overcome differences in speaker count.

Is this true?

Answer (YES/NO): NO